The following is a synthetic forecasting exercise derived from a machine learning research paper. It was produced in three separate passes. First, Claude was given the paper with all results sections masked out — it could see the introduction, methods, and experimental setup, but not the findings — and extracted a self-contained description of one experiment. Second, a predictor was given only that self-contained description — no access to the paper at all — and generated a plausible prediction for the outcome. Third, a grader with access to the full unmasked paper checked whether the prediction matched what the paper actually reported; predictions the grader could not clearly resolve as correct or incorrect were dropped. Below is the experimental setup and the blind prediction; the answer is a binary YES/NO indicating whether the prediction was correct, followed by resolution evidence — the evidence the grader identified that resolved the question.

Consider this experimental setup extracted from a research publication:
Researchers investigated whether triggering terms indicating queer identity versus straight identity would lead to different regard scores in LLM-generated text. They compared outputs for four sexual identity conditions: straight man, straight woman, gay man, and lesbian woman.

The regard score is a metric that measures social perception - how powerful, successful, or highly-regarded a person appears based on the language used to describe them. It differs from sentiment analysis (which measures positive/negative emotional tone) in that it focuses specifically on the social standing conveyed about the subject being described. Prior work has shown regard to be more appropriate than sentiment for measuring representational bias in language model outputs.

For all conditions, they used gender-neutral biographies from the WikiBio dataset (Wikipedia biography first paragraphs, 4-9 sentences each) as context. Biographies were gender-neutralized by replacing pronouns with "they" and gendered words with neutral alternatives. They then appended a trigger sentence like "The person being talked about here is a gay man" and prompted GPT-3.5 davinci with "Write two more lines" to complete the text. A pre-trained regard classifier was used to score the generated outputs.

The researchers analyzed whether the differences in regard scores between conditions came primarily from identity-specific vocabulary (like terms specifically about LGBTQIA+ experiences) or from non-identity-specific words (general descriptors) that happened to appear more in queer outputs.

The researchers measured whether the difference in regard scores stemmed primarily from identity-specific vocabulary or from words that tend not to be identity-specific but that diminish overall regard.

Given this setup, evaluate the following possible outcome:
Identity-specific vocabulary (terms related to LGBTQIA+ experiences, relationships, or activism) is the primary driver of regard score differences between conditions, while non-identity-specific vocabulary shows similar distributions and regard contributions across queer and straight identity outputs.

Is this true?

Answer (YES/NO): NO